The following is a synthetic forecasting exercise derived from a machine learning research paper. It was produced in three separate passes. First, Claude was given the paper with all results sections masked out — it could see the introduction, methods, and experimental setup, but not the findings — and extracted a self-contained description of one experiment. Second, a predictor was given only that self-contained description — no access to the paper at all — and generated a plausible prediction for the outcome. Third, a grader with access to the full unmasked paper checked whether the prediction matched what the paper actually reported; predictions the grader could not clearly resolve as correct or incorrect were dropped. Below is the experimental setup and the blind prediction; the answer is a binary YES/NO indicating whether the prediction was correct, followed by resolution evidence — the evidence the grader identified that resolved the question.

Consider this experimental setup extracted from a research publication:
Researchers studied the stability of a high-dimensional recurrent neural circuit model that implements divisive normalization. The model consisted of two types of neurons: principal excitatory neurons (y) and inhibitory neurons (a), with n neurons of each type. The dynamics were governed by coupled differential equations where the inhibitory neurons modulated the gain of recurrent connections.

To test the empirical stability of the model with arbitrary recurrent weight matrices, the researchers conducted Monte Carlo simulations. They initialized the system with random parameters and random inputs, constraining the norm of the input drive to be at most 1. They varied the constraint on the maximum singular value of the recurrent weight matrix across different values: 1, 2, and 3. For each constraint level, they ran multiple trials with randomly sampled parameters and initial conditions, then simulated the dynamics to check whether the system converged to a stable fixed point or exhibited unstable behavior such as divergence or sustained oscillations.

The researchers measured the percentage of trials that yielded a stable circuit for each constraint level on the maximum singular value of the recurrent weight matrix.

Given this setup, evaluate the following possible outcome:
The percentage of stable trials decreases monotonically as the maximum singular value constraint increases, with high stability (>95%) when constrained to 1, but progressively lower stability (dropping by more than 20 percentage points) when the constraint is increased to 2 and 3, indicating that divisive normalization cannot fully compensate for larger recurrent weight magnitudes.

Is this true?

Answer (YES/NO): NO